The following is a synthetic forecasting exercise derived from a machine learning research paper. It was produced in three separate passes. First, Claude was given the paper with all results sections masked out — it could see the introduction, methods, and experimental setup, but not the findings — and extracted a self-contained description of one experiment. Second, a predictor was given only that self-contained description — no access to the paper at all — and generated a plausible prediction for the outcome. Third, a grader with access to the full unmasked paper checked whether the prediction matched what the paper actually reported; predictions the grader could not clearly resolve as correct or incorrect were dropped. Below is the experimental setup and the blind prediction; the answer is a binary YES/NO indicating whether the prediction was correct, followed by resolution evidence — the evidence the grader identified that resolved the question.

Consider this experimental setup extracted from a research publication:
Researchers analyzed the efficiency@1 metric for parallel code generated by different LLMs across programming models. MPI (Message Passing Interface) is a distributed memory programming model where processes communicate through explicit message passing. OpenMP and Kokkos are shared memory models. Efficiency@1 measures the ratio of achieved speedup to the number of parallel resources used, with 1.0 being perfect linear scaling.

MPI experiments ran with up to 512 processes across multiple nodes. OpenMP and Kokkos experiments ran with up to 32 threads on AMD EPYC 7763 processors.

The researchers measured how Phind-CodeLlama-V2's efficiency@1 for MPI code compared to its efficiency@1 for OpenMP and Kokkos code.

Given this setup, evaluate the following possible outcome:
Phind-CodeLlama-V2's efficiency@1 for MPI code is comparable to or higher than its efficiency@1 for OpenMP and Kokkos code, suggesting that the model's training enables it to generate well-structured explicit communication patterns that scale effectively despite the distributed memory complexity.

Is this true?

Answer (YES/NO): YES